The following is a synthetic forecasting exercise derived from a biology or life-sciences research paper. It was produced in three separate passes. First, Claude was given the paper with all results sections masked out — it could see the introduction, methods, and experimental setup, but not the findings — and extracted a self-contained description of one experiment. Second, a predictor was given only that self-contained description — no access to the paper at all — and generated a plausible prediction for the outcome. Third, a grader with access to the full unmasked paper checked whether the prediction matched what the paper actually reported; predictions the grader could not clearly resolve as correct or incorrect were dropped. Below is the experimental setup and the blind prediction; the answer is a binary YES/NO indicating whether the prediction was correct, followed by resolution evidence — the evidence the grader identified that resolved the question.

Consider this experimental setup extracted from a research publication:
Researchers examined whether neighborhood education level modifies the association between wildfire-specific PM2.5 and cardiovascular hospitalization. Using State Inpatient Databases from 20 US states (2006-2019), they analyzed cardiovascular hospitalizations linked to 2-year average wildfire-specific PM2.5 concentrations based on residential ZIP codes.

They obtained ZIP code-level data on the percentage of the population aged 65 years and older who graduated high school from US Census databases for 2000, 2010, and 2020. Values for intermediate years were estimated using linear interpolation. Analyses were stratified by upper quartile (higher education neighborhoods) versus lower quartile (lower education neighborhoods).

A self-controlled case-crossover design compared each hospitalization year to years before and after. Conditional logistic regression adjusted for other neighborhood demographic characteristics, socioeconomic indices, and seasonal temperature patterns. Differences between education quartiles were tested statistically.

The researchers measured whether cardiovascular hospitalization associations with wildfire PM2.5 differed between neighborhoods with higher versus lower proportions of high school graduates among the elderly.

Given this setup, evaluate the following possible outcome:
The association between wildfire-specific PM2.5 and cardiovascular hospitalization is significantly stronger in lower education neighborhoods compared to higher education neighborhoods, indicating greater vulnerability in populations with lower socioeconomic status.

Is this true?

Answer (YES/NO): YES